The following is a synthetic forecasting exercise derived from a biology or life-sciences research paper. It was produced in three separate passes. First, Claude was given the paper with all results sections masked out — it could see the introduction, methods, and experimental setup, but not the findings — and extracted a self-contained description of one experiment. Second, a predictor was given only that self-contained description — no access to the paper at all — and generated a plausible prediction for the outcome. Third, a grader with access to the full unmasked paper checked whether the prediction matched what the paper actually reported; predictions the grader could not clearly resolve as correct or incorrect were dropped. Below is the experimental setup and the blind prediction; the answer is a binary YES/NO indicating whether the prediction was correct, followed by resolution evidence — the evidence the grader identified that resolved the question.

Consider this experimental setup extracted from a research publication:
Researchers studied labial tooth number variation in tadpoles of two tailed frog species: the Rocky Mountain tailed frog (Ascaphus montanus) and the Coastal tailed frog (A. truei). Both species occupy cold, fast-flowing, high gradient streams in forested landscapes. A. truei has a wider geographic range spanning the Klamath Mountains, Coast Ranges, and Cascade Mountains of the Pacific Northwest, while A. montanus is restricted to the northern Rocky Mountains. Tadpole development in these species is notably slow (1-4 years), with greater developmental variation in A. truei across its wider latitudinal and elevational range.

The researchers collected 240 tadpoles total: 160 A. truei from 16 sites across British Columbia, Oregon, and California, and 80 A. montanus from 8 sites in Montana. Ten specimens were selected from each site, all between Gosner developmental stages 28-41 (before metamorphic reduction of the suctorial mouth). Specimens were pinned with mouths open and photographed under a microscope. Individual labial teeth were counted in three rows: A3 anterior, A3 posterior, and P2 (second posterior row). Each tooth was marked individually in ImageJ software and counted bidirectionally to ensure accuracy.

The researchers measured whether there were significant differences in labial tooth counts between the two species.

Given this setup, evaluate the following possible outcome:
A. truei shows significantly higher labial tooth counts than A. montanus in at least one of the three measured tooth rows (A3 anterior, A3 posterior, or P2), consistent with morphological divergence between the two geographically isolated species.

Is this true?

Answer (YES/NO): YES